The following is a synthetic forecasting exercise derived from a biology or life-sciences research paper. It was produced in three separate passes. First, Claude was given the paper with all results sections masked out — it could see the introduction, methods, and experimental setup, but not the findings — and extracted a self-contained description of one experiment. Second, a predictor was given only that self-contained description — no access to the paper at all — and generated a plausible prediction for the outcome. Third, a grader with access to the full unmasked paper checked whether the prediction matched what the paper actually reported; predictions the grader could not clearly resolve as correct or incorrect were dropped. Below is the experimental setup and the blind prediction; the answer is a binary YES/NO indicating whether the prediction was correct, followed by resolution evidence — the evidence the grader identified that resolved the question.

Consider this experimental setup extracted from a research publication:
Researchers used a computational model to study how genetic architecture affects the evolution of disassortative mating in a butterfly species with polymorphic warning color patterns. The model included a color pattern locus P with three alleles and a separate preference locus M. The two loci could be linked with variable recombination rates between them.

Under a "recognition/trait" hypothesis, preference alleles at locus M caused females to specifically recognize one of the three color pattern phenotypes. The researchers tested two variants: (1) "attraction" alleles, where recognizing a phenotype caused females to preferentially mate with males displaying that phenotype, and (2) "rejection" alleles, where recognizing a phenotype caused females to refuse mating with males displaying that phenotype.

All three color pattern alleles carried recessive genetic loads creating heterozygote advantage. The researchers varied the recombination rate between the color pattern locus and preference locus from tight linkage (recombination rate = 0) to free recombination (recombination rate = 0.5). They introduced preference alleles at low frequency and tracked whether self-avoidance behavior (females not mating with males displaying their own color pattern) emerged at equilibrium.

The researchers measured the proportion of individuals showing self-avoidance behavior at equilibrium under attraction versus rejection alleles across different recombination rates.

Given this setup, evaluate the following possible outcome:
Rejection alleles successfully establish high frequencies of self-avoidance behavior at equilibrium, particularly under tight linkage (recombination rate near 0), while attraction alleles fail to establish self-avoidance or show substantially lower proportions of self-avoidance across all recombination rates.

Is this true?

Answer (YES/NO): NO